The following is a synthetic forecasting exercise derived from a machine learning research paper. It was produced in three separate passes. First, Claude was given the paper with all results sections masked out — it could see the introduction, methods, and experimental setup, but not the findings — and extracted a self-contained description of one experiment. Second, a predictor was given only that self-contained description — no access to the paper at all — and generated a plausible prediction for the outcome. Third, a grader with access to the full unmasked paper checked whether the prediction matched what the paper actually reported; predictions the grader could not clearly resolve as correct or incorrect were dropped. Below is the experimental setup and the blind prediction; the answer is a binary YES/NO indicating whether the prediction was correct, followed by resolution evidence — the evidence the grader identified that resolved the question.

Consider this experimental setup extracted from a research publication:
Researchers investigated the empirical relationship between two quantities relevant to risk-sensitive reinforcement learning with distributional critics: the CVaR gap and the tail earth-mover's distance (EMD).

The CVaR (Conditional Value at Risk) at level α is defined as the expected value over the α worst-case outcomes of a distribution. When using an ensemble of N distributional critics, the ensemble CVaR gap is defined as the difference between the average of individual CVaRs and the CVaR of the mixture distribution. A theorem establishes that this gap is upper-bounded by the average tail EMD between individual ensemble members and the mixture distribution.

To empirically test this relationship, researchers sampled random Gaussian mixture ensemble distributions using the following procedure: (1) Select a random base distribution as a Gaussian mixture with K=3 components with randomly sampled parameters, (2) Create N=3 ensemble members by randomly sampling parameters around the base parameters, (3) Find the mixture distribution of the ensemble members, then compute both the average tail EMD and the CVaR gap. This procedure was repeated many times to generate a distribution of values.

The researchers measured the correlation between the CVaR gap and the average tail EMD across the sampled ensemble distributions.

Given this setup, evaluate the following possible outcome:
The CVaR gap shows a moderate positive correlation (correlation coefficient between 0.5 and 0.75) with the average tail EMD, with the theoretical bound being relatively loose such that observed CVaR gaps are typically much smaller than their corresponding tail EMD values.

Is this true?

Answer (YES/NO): NO